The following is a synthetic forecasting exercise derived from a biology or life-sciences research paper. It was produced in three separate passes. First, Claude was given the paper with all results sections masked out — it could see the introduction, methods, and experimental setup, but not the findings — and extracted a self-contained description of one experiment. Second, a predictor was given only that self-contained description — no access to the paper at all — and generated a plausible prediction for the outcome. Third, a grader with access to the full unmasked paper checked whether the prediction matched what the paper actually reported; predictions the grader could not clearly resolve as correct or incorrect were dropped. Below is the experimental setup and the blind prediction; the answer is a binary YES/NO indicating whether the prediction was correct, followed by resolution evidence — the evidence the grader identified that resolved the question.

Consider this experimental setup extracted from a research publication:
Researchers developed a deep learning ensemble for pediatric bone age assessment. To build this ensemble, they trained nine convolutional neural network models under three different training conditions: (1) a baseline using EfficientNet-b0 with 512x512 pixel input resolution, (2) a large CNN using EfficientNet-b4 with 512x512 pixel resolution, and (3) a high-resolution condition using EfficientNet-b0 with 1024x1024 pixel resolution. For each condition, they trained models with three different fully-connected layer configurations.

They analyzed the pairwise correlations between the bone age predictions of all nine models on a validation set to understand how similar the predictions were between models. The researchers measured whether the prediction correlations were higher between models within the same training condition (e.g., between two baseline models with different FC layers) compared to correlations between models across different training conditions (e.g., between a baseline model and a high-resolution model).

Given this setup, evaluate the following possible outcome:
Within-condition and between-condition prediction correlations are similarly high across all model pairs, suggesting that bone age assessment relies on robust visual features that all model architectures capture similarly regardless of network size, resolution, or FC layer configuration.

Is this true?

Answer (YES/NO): NO